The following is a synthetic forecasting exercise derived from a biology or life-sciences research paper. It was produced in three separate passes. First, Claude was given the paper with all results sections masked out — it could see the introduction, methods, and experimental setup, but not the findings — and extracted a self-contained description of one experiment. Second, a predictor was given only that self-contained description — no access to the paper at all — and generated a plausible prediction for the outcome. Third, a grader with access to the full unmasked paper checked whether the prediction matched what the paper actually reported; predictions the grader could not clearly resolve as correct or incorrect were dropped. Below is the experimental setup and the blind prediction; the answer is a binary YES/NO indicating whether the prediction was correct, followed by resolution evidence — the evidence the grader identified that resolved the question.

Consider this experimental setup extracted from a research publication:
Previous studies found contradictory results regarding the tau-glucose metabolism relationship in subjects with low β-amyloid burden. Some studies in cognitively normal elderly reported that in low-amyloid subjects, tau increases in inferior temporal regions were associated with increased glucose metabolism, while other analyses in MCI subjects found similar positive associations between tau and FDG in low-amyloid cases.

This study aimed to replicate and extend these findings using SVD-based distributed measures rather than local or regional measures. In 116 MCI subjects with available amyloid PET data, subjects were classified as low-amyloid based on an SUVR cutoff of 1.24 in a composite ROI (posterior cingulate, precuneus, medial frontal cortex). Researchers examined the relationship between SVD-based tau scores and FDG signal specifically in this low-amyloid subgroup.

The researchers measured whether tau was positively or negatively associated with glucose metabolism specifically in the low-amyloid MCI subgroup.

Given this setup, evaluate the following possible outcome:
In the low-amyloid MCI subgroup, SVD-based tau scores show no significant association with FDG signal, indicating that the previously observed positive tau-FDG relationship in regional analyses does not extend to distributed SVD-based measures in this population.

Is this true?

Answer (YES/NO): NO